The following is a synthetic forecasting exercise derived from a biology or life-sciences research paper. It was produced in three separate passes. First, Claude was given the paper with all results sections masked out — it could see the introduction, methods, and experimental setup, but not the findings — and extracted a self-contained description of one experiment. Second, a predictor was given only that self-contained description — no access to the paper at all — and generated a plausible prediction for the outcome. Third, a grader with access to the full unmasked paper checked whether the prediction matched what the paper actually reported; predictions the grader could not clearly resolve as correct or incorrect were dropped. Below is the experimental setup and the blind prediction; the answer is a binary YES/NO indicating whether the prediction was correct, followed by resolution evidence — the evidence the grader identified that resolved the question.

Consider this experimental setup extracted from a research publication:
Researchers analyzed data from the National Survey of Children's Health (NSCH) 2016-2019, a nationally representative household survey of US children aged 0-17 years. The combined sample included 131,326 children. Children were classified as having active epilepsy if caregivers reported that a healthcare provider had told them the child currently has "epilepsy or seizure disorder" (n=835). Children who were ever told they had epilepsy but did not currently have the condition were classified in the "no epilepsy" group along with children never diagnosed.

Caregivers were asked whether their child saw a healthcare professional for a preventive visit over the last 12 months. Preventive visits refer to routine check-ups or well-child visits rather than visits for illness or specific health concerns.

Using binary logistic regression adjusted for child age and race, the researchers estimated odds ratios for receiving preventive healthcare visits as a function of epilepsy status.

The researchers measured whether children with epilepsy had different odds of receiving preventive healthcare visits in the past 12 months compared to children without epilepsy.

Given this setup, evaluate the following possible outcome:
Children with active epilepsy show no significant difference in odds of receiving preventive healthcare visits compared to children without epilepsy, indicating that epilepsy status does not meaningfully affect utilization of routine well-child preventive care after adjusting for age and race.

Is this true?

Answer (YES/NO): NO